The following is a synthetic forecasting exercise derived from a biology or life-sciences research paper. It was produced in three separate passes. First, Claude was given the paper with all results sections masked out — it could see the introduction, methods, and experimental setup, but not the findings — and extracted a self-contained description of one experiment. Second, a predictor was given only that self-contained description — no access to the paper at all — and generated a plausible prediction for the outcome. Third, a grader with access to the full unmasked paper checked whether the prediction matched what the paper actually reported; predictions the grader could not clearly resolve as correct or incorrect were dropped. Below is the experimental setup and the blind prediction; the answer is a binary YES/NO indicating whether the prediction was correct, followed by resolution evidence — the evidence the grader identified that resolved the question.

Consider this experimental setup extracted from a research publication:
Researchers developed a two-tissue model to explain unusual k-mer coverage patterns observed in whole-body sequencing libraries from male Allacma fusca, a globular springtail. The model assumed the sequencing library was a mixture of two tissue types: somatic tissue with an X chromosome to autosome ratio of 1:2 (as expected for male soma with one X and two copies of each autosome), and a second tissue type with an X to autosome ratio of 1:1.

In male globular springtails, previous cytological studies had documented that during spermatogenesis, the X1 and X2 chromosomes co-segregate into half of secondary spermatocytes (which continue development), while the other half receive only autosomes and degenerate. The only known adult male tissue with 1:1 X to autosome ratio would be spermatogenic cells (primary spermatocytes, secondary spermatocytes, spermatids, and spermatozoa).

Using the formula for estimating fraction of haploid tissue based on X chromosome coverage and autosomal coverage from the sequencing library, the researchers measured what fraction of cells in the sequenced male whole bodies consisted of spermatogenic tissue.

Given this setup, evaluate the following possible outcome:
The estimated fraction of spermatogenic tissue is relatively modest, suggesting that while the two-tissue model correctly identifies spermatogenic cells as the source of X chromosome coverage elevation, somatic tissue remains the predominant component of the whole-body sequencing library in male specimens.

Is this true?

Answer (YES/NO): NO